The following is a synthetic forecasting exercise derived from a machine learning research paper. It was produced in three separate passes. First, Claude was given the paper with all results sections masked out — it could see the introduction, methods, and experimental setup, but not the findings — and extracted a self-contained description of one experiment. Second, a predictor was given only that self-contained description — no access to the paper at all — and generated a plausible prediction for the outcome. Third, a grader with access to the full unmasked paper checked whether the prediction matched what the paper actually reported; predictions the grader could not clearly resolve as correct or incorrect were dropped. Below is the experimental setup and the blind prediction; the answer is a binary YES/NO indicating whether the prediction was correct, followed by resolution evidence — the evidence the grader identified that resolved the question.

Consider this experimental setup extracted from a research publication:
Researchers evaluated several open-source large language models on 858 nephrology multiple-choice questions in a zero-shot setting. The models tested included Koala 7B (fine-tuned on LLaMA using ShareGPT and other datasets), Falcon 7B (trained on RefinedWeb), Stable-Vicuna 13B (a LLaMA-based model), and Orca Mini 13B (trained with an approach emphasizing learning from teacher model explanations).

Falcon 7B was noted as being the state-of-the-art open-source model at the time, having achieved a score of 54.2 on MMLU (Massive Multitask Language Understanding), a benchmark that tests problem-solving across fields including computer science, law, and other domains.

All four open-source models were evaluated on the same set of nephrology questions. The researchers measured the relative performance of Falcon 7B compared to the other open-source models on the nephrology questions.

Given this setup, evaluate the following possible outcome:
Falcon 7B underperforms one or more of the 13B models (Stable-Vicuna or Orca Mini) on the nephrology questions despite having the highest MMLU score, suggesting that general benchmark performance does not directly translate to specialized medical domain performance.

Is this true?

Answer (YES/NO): YES